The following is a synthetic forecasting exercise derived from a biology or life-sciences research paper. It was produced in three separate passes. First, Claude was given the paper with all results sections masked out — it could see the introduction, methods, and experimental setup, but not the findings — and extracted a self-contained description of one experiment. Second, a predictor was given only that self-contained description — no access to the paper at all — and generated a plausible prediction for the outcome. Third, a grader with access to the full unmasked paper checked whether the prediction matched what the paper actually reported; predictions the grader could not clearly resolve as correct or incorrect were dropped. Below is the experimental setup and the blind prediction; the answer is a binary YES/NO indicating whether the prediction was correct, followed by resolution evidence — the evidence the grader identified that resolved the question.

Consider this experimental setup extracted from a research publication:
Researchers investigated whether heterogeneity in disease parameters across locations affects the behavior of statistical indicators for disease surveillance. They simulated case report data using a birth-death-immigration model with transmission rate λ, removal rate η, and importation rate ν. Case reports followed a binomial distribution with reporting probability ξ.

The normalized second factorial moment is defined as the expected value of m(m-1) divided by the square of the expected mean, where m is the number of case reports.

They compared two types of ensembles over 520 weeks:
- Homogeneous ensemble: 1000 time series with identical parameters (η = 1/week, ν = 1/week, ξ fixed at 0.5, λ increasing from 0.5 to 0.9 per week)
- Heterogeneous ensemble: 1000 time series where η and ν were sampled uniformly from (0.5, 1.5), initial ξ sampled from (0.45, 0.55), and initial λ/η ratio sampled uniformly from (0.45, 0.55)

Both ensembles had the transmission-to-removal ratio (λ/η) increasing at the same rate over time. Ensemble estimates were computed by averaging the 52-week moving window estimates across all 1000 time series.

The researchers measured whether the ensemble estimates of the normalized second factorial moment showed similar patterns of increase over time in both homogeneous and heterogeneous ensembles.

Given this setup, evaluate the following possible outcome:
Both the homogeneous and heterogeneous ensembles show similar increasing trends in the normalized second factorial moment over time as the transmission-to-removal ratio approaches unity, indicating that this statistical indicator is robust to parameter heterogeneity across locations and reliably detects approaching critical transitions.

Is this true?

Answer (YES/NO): YES